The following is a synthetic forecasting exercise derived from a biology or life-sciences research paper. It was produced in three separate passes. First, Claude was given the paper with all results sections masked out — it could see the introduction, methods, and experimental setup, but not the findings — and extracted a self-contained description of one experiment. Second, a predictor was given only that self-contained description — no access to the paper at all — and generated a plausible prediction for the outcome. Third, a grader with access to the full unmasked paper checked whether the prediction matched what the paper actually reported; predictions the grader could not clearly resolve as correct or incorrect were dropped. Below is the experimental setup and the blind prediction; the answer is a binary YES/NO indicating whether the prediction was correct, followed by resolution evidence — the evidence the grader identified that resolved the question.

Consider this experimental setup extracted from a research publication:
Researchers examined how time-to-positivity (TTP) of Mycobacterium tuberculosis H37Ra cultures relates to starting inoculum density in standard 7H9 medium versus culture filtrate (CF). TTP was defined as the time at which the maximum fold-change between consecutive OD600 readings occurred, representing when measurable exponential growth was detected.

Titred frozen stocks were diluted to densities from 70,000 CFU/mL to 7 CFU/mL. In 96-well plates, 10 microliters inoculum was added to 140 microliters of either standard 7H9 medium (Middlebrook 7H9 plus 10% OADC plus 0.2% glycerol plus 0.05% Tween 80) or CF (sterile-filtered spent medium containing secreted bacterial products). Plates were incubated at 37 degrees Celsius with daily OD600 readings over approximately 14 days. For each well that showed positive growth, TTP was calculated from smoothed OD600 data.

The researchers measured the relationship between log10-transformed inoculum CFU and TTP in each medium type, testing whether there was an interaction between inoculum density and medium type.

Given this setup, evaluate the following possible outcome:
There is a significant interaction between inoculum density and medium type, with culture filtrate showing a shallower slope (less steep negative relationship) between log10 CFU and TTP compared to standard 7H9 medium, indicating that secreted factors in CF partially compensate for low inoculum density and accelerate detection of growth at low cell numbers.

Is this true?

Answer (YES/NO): YES